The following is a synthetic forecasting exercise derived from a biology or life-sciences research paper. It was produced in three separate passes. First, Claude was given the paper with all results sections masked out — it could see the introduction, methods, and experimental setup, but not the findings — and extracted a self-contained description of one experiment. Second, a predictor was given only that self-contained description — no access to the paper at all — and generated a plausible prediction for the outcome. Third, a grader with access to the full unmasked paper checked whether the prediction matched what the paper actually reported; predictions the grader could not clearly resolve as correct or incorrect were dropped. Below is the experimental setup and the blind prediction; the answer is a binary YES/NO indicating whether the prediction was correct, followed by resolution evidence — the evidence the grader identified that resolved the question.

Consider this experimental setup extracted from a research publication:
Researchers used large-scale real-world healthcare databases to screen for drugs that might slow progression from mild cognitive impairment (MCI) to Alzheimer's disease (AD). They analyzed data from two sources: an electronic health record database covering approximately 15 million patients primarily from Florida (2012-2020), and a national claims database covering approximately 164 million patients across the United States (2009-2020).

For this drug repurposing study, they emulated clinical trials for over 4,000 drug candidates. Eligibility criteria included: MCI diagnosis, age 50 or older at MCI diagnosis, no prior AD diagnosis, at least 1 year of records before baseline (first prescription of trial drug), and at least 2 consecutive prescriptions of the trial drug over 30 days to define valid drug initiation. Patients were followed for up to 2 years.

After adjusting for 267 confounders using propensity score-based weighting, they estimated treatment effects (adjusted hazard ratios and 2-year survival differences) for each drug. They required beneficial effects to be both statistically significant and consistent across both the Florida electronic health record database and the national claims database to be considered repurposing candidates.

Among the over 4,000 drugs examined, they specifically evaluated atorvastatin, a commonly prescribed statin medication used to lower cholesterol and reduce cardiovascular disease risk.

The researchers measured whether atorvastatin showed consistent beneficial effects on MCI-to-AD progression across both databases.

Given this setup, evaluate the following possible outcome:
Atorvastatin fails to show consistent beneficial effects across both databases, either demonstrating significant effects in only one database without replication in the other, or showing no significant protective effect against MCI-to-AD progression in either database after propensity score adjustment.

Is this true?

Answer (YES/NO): NO